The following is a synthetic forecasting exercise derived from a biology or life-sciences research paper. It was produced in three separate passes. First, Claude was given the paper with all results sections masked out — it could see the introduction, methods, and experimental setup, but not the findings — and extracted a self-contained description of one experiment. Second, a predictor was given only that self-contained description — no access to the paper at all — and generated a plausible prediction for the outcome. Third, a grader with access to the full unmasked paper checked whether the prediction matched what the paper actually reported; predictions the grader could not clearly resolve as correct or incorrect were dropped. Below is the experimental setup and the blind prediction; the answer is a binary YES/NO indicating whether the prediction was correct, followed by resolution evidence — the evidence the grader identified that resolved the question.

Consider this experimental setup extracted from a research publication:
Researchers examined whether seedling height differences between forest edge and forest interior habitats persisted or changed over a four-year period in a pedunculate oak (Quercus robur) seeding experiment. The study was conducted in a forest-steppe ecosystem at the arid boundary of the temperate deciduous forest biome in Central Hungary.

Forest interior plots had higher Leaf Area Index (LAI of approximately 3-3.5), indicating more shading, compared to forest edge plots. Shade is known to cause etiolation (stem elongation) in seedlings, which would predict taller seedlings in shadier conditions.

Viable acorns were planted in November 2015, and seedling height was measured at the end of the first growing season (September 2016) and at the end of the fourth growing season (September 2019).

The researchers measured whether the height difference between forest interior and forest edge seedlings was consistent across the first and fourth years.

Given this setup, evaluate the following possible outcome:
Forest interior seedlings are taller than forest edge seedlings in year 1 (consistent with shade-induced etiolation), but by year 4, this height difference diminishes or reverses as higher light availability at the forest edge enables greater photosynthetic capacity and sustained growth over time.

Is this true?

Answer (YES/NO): YES